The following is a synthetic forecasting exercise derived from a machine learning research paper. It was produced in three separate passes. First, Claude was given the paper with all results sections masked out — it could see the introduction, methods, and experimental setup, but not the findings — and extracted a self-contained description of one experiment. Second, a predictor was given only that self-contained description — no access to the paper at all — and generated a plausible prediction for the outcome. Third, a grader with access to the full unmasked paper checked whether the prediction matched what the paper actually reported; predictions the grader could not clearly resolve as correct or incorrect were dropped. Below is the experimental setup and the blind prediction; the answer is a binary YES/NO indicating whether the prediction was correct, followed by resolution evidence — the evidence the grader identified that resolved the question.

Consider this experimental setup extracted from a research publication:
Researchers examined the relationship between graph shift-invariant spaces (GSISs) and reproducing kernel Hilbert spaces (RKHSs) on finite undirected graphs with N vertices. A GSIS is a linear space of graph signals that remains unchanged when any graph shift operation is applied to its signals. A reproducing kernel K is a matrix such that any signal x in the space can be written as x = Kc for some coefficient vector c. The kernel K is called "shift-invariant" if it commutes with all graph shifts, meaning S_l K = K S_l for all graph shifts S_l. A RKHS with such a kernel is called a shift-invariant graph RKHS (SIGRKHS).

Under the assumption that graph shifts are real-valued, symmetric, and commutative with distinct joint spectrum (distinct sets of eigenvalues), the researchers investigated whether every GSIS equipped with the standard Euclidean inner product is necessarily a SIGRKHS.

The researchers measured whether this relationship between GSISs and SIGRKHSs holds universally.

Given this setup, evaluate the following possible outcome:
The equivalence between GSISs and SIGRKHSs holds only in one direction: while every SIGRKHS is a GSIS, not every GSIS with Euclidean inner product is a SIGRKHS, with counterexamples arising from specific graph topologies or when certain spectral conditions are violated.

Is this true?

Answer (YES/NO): NO